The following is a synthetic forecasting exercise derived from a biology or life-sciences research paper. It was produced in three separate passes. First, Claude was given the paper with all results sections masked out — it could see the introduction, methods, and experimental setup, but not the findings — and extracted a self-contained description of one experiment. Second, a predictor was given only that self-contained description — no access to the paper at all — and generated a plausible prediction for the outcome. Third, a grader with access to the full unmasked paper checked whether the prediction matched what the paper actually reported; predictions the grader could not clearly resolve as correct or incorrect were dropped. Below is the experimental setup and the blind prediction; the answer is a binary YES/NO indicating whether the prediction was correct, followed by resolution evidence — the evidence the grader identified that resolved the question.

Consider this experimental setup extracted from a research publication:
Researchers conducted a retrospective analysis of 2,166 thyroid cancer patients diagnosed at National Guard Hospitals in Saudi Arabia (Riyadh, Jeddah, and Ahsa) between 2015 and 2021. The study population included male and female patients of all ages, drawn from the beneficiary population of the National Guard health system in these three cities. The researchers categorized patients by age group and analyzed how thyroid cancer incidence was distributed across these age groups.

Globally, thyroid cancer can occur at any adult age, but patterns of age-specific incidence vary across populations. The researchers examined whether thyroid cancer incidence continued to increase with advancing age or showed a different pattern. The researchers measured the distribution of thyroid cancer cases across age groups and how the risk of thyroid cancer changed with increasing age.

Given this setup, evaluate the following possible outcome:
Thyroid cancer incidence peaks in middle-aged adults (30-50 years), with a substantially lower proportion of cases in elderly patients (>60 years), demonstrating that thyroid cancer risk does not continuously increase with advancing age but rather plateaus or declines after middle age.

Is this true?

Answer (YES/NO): NO